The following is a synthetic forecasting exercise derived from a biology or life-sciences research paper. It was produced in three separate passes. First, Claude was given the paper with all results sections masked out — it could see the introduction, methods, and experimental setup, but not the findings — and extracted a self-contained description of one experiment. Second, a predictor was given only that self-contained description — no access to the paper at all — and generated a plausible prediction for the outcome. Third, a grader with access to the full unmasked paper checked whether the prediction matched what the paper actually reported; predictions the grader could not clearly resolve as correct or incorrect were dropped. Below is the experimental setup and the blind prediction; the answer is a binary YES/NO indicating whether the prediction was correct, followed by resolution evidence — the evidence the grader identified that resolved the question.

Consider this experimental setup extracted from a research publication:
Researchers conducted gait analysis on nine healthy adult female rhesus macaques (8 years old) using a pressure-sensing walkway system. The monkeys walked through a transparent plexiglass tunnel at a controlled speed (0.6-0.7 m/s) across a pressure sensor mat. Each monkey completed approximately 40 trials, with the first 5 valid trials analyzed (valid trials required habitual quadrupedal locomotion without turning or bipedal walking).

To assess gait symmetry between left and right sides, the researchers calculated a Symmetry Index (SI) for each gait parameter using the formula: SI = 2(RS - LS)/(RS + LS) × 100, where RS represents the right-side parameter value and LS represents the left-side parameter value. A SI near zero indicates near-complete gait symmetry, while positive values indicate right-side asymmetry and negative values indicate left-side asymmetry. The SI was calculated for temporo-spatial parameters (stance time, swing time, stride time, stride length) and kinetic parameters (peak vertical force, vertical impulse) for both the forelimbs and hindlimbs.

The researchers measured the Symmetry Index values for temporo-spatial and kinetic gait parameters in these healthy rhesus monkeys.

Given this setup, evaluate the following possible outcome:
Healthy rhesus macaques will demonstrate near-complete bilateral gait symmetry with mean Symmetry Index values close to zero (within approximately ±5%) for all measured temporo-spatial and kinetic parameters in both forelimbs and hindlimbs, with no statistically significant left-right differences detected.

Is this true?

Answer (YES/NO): YES